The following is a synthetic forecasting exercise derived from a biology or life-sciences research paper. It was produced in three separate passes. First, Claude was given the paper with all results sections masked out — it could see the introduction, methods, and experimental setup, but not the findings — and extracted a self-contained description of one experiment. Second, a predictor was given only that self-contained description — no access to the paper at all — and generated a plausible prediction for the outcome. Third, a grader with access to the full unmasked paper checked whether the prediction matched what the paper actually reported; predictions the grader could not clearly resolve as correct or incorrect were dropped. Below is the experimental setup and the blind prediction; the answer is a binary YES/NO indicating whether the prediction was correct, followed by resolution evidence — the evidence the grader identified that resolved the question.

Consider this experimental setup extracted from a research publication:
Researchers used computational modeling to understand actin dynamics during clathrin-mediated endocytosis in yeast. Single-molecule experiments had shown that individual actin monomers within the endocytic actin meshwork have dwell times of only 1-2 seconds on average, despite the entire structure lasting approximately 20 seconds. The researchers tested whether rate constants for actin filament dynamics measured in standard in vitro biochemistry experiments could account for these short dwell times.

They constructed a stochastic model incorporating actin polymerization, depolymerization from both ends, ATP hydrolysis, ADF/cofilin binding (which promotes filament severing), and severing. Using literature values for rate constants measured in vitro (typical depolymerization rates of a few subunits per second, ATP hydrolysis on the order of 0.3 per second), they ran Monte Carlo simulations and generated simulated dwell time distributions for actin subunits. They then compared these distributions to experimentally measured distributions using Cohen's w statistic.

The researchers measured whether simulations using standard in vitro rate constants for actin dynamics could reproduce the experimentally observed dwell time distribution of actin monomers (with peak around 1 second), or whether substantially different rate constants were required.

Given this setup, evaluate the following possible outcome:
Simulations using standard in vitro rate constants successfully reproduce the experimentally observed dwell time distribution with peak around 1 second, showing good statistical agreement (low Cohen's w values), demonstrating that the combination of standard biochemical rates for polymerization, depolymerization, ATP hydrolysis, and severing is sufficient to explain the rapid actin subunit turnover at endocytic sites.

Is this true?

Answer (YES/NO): NO